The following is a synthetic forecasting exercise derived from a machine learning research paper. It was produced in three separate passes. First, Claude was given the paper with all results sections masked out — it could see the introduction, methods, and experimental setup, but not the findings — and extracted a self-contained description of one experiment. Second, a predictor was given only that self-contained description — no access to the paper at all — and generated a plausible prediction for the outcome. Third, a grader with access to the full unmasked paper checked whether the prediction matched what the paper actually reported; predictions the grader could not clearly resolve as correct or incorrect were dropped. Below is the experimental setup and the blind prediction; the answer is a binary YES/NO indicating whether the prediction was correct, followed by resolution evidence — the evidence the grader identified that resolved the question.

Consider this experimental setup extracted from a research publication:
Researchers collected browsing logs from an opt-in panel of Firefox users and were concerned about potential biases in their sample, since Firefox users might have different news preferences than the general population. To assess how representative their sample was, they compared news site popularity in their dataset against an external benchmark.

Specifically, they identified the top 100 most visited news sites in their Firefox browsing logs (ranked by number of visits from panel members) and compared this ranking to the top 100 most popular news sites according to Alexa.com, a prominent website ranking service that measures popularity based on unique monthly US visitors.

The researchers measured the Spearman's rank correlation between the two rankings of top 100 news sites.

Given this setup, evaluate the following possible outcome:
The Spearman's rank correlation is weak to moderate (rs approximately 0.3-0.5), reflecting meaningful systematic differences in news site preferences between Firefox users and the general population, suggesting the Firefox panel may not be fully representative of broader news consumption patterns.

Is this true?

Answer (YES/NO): NO